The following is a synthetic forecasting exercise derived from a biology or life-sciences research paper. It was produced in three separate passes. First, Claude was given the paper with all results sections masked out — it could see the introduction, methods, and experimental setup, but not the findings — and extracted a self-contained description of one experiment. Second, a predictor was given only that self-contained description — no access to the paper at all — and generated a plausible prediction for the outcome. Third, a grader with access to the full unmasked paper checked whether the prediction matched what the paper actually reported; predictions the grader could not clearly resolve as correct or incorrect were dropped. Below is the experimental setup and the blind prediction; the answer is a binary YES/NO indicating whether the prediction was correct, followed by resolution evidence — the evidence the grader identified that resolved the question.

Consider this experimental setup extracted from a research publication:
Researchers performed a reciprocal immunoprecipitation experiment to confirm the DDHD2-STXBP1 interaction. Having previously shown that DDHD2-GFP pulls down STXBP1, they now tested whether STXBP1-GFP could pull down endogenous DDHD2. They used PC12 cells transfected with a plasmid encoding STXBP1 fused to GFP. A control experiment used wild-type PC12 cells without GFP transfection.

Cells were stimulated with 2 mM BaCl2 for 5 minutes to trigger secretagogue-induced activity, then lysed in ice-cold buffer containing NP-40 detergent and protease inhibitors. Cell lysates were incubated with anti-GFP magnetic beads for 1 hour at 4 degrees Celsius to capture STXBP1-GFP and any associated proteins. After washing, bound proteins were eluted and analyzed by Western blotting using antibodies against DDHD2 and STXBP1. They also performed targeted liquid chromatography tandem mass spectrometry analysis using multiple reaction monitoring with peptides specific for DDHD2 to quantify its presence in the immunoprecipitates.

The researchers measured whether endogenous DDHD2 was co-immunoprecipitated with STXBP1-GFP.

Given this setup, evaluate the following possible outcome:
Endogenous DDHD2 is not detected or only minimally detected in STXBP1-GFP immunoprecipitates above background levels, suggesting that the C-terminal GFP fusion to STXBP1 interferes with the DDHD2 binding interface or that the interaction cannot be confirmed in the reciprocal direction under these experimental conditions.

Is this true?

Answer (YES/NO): NO